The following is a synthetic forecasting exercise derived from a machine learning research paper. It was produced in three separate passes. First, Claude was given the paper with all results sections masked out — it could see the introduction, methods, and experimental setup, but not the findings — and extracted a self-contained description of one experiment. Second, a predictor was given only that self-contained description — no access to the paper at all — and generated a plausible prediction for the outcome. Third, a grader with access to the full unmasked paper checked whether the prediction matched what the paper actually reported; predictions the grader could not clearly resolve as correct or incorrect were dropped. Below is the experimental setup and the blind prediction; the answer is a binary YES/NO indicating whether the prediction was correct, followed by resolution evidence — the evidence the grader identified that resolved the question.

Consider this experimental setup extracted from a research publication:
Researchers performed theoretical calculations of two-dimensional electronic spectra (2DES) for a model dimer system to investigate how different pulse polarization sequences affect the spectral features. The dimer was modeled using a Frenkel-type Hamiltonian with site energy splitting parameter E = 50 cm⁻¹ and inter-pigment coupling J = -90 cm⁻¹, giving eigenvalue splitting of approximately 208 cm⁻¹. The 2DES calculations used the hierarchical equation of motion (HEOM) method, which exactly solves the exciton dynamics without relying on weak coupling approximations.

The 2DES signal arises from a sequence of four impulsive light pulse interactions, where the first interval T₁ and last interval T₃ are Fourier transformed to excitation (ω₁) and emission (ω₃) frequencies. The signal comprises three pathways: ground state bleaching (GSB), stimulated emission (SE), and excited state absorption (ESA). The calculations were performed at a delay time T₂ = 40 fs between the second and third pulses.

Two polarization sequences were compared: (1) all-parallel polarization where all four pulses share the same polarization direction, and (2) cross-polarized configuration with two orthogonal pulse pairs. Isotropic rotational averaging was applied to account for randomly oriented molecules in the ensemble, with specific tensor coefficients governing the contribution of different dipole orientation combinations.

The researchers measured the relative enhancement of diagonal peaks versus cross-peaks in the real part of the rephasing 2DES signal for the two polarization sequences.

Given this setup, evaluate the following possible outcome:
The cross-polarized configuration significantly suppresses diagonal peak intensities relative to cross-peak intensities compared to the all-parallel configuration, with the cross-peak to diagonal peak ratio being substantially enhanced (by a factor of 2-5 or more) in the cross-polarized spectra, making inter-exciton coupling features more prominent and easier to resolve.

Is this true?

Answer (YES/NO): NO